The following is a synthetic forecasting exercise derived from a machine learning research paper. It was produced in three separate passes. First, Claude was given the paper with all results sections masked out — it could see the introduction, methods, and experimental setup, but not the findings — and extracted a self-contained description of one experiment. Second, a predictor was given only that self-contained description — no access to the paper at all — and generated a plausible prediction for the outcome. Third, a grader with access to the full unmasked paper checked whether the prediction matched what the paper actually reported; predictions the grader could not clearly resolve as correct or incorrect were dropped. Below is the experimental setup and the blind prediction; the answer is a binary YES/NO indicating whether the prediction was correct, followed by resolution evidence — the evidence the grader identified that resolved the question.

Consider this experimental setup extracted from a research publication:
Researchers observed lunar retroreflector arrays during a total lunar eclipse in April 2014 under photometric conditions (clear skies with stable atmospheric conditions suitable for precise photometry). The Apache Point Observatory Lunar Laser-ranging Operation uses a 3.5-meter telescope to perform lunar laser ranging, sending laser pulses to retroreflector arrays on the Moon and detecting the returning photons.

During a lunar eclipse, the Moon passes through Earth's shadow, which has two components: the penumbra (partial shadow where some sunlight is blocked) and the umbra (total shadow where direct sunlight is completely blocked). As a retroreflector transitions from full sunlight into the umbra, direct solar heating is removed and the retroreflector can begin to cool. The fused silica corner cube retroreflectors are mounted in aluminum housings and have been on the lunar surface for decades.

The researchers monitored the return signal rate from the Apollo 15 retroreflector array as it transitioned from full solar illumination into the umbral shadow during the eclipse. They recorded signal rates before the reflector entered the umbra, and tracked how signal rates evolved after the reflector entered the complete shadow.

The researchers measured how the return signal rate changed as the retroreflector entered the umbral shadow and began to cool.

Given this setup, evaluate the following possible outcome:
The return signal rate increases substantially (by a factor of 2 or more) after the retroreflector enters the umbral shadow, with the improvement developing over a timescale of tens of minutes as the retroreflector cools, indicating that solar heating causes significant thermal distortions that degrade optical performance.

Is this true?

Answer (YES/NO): NO